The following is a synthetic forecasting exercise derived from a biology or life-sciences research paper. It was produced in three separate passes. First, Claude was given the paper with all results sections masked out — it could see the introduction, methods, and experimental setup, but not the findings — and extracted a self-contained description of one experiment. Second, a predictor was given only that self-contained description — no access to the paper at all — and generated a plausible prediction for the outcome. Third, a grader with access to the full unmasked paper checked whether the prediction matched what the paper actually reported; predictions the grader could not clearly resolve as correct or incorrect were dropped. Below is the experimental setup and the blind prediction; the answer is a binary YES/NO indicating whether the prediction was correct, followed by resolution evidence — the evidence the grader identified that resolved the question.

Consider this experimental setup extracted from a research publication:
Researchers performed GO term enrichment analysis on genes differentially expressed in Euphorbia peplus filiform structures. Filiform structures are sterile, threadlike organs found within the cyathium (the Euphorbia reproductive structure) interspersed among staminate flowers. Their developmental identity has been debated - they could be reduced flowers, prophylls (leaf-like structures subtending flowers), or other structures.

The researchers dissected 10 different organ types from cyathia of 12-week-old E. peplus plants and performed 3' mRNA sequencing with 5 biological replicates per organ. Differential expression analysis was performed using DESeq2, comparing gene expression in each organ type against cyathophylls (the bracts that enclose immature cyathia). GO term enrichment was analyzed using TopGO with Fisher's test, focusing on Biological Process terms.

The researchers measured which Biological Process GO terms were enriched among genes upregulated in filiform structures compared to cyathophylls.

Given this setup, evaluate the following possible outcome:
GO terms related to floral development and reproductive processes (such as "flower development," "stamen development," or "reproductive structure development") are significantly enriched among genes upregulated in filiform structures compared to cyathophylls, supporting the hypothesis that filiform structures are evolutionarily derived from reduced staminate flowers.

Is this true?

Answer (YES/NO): YES